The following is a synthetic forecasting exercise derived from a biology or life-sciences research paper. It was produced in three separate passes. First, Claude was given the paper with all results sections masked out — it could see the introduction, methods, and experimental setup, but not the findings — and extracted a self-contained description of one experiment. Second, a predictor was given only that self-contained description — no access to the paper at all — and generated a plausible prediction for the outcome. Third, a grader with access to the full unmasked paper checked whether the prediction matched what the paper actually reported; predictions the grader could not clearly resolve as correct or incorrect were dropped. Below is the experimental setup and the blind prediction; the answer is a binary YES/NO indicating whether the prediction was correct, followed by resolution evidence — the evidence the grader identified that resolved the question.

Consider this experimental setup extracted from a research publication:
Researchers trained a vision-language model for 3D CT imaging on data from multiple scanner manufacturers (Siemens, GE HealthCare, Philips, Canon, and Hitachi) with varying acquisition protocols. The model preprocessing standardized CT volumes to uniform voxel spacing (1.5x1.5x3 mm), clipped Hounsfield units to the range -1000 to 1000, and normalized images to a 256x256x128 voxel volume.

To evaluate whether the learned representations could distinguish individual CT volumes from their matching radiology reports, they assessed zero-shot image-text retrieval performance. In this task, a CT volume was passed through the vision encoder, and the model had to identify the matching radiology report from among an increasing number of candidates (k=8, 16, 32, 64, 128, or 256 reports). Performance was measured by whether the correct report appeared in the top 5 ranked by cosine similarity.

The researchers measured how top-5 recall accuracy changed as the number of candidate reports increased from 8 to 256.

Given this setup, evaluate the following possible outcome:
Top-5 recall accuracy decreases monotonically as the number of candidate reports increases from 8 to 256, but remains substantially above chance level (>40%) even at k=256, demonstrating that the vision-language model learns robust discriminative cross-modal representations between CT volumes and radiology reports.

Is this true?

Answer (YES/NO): YES